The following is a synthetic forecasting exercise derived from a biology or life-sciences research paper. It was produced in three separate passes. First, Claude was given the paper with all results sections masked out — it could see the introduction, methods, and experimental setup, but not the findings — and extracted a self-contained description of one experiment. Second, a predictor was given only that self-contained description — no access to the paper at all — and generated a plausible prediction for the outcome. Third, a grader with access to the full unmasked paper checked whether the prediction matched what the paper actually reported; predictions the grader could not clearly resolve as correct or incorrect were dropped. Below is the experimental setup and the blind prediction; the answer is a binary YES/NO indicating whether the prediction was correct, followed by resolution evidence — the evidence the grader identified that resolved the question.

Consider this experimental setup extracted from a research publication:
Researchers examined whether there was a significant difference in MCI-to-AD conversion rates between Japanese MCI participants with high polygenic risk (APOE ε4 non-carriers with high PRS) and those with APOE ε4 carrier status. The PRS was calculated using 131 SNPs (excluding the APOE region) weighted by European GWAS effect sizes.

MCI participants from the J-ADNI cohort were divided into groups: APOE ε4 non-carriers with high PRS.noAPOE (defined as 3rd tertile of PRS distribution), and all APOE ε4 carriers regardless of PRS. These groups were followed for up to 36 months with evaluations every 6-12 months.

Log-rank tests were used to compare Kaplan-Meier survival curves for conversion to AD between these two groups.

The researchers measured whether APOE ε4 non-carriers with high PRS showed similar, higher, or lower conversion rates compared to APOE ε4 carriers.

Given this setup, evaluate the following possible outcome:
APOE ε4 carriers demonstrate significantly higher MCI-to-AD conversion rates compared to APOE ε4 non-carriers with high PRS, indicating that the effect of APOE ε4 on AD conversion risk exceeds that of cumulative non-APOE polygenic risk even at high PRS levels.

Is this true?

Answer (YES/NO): NO